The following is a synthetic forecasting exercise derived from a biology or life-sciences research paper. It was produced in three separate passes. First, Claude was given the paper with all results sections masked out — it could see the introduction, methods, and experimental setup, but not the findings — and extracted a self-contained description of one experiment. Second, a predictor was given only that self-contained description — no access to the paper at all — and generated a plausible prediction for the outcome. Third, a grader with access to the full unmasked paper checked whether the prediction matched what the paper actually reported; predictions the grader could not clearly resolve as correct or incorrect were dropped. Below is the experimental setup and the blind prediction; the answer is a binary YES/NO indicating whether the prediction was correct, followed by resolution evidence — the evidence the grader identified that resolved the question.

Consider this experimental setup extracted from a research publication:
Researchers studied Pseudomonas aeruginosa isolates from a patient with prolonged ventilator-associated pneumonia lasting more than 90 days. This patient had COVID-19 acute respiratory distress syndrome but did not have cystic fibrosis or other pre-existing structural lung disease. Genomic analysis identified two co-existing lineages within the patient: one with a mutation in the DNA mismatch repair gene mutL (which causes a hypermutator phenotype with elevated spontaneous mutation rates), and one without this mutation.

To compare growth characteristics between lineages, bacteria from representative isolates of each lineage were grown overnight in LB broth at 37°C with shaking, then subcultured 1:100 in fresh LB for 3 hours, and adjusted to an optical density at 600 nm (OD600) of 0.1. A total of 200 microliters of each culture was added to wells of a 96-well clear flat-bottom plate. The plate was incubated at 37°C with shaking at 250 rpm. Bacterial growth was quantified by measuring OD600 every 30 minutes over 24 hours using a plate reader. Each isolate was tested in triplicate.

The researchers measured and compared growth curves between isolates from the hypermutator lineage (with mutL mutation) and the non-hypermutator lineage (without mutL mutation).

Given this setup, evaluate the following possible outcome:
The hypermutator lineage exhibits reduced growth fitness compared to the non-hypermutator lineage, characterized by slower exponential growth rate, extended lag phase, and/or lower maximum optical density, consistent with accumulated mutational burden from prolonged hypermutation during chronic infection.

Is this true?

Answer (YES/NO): NO